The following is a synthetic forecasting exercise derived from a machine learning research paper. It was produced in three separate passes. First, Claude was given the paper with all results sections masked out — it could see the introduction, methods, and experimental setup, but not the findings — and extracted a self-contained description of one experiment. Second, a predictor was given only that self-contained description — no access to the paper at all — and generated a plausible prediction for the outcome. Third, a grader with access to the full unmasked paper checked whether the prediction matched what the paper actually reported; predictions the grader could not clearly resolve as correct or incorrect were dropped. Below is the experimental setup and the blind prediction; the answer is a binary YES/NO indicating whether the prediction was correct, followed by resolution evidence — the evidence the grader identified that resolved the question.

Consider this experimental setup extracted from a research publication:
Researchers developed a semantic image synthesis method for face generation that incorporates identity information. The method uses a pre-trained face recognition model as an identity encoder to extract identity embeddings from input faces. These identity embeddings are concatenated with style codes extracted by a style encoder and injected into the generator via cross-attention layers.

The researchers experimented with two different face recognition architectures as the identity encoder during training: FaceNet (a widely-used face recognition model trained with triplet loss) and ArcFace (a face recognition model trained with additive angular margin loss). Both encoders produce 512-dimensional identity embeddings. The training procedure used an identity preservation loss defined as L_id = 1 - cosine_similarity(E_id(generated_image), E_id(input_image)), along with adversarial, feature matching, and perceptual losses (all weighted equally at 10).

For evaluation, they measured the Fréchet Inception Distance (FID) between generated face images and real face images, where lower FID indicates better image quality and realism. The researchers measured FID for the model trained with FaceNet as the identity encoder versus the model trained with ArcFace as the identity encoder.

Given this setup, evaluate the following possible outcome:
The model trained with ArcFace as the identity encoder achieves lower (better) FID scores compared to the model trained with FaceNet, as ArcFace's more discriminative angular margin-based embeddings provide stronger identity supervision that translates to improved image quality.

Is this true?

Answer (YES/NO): YES